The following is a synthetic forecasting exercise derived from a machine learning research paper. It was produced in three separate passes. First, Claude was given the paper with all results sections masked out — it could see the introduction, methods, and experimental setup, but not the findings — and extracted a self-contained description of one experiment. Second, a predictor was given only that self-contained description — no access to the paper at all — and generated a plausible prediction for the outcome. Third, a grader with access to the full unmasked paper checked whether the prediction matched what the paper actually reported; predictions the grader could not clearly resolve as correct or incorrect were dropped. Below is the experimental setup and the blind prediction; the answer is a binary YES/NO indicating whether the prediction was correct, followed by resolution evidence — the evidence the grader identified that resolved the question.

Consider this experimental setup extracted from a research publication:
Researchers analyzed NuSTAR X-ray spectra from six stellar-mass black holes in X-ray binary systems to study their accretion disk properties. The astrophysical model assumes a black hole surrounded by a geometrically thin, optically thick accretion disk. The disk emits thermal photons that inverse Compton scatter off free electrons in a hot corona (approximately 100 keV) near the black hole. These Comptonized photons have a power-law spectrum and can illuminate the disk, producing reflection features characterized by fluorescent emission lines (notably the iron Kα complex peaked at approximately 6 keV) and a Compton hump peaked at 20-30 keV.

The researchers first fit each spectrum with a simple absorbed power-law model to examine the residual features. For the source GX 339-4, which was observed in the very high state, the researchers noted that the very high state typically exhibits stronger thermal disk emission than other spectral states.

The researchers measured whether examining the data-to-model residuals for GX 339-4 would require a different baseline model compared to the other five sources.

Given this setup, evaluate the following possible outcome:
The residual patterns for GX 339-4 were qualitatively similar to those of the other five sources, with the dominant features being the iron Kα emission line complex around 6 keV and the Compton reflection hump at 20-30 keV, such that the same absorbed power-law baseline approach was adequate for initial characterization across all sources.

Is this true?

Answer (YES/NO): NO